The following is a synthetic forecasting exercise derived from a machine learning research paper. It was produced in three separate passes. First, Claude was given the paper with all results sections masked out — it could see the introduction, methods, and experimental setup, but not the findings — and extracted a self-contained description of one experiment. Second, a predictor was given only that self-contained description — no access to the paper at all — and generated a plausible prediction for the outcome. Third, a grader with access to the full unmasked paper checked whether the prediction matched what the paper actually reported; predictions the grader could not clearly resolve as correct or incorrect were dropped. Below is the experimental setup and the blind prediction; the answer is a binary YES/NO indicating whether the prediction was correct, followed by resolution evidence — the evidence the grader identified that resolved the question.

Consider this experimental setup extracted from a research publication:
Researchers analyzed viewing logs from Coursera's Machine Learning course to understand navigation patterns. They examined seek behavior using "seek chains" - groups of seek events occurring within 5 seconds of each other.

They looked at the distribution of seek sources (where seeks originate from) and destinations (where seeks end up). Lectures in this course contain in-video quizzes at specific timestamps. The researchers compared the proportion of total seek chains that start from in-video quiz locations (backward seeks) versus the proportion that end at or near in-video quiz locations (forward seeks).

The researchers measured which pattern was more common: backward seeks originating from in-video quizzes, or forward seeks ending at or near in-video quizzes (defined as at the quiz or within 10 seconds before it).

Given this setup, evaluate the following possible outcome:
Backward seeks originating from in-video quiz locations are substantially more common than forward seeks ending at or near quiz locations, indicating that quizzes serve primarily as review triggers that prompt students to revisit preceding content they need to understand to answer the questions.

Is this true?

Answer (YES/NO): NO